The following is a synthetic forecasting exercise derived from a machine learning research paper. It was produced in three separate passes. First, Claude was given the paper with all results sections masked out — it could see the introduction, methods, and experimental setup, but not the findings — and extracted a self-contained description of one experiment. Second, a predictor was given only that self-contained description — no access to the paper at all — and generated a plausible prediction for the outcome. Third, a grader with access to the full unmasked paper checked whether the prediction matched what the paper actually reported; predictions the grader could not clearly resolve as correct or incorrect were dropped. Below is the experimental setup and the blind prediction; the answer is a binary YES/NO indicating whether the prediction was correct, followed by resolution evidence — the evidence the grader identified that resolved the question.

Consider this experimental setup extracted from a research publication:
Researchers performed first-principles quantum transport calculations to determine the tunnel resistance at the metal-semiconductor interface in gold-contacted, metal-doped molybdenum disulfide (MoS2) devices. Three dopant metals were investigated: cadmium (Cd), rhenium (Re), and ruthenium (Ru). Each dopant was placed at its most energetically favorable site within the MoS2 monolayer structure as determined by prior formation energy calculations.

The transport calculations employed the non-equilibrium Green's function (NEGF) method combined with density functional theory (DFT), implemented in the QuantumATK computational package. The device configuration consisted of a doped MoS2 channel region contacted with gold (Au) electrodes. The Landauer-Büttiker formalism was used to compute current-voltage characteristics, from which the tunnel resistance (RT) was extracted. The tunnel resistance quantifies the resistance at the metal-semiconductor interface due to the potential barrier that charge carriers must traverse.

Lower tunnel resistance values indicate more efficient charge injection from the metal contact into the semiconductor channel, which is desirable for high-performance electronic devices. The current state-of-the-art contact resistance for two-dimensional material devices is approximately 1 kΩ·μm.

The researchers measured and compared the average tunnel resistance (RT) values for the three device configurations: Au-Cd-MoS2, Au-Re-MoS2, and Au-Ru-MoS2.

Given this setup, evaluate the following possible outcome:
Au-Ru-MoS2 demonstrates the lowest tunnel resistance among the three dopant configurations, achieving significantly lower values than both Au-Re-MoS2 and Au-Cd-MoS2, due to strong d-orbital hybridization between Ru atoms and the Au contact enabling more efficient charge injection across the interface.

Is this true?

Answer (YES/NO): NO